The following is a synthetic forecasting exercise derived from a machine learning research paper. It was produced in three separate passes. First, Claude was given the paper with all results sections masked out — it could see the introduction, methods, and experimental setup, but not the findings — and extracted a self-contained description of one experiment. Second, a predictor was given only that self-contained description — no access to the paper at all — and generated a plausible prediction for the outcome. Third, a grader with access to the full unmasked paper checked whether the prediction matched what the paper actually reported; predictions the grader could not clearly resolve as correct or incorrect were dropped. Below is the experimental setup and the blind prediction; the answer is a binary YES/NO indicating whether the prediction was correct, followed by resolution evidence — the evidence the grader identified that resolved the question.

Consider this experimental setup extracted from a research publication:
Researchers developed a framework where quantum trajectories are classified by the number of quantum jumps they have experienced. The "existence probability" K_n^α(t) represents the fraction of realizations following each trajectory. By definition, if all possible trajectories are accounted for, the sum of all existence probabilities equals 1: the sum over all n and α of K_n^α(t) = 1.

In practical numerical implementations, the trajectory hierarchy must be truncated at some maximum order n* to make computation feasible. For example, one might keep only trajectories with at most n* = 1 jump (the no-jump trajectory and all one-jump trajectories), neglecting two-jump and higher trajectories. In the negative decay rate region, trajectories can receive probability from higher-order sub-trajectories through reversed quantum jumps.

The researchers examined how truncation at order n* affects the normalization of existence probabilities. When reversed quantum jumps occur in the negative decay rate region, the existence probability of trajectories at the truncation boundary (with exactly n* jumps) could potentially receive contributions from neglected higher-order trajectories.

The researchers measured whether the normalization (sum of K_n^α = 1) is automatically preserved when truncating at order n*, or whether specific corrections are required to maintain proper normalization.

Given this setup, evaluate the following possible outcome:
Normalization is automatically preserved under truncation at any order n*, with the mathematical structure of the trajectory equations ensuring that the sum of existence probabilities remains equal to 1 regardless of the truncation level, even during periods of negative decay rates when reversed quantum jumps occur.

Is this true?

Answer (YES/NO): NO